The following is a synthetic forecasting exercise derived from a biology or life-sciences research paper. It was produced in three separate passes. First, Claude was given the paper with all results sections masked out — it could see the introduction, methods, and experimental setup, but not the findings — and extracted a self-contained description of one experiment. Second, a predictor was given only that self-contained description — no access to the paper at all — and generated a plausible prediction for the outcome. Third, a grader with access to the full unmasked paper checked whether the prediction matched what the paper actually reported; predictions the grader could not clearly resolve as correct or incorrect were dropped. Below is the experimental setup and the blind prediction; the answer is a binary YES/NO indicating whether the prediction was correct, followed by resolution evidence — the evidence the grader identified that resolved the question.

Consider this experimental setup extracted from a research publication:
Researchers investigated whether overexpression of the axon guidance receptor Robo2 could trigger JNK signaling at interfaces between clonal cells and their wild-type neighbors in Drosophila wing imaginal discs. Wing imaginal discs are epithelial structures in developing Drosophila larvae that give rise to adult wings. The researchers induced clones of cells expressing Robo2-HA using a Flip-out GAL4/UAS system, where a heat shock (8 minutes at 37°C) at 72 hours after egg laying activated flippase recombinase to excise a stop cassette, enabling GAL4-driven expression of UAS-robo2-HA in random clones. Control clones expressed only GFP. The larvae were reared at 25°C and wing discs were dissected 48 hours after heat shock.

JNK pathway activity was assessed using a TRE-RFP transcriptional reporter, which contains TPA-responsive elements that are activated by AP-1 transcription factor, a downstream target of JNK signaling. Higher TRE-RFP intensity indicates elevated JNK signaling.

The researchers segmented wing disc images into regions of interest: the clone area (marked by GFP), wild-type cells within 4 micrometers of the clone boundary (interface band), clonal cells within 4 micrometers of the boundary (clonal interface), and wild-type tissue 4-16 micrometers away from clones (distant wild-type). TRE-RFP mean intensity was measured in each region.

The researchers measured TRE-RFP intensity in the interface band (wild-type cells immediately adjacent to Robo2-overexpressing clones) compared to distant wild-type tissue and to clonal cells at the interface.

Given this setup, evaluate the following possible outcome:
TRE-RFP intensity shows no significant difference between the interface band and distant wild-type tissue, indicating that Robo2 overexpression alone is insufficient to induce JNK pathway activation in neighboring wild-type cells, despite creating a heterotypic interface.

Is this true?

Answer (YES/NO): NO